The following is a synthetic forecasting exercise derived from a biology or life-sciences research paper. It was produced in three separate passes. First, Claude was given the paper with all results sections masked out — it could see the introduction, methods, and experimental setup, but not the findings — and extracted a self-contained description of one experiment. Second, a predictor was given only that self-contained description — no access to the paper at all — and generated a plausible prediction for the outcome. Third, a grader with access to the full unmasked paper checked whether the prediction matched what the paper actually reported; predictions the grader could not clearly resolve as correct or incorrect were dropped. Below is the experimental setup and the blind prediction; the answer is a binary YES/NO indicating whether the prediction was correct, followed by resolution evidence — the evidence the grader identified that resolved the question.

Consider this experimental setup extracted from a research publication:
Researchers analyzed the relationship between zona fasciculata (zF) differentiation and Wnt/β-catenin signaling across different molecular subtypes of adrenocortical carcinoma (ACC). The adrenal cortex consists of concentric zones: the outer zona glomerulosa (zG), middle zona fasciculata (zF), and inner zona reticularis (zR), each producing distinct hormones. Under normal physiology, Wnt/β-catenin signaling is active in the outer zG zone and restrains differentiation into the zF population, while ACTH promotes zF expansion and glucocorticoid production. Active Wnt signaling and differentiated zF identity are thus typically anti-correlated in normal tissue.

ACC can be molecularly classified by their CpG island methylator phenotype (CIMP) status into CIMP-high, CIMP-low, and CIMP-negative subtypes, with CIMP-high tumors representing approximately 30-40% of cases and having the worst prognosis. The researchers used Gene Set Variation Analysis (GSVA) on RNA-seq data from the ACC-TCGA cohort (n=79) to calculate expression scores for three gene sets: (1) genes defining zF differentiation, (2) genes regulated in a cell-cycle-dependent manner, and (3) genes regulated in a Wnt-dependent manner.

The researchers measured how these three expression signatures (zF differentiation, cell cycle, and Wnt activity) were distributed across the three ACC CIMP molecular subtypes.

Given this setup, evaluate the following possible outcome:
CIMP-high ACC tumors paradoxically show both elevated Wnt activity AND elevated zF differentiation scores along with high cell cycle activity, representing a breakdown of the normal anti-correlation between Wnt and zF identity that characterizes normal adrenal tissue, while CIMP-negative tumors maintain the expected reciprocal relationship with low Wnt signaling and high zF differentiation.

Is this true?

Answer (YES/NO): NO